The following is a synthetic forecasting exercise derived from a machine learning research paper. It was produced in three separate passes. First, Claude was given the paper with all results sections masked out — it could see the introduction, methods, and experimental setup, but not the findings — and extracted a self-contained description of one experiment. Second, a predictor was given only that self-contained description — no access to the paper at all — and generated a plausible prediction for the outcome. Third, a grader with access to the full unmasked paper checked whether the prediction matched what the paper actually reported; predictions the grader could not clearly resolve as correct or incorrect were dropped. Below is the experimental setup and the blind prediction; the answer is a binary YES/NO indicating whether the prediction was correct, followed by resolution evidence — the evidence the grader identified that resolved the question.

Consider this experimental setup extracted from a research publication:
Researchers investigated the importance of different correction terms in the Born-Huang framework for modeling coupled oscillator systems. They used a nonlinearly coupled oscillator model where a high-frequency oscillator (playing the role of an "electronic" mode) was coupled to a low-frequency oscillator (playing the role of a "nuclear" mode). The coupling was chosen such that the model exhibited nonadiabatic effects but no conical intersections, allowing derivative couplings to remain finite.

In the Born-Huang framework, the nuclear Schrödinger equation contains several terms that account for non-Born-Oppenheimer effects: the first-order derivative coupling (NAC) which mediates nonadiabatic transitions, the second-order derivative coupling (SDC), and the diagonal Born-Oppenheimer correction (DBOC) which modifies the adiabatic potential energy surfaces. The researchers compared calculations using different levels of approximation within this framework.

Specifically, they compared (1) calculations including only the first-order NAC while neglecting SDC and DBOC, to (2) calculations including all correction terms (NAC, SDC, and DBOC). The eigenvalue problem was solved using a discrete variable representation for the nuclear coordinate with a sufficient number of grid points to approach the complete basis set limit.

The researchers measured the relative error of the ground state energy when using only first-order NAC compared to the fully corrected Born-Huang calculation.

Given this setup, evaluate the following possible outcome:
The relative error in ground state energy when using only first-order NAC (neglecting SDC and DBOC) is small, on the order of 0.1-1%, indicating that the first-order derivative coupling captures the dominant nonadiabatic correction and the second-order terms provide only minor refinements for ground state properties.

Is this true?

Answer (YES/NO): NO